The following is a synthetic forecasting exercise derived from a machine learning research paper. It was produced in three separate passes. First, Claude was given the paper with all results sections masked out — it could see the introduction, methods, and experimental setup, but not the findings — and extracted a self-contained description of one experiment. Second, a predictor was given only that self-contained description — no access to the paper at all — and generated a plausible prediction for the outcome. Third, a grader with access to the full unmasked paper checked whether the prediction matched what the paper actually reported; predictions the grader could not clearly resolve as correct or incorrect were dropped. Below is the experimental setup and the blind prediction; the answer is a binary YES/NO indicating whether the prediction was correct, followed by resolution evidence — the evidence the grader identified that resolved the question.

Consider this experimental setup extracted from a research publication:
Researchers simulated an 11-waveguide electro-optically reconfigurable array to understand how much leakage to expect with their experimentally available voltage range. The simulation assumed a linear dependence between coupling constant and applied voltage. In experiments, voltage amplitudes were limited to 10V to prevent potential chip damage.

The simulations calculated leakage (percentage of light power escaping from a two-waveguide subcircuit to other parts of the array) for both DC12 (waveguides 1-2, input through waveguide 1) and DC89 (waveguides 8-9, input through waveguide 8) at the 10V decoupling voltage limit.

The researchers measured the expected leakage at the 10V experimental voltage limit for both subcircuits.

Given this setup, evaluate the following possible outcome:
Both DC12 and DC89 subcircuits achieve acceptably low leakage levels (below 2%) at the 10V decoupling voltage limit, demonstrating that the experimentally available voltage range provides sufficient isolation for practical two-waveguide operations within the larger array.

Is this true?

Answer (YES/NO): NO